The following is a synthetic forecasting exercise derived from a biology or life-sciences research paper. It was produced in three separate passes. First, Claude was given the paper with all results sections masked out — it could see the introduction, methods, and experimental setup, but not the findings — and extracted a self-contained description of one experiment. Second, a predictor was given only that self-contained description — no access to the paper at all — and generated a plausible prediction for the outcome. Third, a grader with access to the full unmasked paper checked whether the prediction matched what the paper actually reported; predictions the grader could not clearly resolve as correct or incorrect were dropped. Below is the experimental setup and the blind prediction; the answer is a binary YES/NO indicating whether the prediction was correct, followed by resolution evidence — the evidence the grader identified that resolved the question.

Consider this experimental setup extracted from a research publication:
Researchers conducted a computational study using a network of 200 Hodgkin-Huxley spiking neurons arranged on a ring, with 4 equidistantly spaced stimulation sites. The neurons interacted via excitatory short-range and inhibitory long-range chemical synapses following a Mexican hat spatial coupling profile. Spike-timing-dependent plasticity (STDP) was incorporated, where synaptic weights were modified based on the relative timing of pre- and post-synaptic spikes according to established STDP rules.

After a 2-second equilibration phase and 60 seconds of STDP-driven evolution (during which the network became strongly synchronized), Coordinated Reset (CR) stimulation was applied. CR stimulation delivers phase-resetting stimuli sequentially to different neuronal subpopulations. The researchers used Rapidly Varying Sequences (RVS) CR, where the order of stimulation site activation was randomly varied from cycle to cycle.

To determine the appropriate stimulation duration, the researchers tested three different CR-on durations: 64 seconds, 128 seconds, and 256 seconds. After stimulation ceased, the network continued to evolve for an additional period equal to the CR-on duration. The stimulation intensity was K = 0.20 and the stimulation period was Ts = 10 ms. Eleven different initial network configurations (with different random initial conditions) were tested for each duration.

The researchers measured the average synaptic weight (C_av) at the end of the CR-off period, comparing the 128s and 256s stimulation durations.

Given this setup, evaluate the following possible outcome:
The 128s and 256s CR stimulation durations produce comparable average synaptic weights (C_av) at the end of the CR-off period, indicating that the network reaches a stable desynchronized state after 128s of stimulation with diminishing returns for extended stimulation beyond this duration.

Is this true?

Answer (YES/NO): YES